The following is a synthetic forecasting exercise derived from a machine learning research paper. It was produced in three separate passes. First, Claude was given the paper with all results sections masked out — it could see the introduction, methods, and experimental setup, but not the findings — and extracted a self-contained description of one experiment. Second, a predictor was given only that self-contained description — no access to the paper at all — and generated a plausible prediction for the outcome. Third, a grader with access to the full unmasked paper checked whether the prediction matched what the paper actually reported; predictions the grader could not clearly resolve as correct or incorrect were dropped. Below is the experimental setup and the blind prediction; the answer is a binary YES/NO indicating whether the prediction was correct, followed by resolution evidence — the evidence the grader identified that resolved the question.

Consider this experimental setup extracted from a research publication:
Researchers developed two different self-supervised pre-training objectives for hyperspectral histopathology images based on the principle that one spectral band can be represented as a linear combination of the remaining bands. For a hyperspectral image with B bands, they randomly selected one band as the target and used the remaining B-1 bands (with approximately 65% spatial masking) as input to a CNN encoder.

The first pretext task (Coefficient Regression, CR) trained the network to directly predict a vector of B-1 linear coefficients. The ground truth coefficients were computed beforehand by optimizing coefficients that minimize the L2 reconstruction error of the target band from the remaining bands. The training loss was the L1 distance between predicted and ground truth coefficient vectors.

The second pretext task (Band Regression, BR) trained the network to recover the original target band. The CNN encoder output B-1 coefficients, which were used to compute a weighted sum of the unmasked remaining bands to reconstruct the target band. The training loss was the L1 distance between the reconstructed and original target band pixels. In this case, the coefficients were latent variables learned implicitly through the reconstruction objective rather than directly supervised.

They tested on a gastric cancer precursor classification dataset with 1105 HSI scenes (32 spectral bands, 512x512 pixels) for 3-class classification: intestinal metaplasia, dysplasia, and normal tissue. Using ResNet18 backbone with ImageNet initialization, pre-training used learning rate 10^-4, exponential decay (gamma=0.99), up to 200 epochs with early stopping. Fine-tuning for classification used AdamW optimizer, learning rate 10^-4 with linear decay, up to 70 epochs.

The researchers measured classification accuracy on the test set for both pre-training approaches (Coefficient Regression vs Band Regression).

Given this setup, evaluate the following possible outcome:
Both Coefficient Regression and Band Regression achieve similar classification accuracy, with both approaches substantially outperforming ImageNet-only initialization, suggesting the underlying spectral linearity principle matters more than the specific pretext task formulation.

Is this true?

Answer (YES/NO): NO